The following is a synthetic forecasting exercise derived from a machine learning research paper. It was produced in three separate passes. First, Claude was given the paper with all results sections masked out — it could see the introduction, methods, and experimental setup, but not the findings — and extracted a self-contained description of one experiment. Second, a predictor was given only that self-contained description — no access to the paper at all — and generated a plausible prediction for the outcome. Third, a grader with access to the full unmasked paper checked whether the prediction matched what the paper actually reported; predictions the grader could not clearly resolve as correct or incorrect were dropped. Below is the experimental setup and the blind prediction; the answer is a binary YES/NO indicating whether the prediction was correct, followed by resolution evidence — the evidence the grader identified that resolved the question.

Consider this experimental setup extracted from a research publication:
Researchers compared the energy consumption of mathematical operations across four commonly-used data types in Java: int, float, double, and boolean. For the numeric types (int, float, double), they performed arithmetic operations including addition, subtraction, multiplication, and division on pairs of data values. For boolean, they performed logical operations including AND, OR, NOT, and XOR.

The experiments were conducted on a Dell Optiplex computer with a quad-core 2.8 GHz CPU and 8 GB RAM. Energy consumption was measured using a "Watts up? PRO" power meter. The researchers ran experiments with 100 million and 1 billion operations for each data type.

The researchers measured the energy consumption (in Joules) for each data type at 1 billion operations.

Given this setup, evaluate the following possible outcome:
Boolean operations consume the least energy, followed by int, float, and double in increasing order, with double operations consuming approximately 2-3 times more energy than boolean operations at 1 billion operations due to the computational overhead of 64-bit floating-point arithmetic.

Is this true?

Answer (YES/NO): NO